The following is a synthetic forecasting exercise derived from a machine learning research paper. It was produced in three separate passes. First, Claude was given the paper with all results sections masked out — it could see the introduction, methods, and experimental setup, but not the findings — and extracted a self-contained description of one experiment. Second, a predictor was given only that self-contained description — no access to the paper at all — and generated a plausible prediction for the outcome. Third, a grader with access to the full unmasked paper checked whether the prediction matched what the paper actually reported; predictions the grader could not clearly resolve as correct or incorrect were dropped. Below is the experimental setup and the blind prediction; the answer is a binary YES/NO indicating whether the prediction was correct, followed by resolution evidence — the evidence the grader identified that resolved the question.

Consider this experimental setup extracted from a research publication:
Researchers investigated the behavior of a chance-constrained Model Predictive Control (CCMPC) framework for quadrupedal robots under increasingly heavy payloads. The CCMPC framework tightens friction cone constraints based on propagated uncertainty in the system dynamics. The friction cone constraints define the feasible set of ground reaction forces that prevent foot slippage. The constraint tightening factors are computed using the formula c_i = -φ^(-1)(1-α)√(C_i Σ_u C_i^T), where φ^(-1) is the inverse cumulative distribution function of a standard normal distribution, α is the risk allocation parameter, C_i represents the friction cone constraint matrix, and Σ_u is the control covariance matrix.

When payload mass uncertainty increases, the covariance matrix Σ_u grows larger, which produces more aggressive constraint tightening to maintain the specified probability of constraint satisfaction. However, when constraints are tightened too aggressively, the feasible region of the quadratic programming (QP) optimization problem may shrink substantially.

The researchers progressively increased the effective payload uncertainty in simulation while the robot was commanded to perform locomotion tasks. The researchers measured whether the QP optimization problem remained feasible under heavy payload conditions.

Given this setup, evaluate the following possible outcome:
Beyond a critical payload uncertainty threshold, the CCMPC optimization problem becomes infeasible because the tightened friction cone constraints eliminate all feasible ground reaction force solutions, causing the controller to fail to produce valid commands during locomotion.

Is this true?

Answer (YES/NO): YES